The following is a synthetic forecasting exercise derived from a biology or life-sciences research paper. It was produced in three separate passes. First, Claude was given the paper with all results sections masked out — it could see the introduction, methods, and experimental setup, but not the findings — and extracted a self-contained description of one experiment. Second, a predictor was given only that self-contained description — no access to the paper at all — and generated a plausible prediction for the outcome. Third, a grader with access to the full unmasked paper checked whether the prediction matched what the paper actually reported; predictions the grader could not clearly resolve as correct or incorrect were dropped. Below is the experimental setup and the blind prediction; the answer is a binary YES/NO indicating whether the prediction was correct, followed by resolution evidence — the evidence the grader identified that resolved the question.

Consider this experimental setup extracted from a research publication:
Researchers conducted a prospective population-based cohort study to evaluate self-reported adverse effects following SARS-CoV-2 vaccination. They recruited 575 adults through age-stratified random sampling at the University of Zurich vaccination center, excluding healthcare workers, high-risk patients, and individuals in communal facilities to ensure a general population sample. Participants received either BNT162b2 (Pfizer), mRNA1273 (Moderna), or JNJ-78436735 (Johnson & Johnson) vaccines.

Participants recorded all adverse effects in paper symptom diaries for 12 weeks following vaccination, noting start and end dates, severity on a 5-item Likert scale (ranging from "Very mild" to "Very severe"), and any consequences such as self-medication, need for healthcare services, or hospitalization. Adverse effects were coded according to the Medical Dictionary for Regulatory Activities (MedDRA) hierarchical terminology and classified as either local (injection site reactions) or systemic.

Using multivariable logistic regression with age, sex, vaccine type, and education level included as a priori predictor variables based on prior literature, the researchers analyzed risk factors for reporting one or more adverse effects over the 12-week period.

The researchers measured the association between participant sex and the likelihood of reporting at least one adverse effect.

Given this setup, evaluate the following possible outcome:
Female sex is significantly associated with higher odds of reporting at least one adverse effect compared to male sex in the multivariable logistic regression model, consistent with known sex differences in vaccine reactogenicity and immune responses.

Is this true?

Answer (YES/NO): YES